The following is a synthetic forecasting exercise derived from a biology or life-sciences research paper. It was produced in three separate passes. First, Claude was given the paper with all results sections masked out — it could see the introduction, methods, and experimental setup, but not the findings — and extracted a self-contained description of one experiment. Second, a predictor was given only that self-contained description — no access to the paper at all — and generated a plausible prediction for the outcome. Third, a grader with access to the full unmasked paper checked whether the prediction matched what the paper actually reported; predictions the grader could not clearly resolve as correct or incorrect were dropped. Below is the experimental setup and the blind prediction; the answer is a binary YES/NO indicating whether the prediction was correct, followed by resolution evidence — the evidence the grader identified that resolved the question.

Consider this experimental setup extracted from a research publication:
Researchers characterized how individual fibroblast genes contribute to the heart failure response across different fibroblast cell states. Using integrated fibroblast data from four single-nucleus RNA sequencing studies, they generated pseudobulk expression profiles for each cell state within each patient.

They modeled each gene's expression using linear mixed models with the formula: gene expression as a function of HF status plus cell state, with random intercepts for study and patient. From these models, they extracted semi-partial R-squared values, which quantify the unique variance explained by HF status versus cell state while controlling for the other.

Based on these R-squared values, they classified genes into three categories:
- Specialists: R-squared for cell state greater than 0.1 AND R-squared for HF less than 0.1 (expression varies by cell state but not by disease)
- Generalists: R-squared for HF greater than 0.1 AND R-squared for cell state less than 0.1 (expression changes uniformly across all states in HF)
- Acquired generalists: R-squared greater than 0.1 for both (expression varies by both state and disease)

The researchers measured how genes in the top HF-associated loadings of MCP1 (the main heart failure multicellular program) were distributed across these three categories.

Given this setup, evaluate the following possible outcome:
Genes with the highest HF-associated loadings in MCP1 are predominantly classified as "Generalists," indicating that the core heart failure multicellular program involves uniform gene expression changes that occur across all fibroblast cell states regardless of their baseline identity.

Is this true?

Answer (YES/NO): NO